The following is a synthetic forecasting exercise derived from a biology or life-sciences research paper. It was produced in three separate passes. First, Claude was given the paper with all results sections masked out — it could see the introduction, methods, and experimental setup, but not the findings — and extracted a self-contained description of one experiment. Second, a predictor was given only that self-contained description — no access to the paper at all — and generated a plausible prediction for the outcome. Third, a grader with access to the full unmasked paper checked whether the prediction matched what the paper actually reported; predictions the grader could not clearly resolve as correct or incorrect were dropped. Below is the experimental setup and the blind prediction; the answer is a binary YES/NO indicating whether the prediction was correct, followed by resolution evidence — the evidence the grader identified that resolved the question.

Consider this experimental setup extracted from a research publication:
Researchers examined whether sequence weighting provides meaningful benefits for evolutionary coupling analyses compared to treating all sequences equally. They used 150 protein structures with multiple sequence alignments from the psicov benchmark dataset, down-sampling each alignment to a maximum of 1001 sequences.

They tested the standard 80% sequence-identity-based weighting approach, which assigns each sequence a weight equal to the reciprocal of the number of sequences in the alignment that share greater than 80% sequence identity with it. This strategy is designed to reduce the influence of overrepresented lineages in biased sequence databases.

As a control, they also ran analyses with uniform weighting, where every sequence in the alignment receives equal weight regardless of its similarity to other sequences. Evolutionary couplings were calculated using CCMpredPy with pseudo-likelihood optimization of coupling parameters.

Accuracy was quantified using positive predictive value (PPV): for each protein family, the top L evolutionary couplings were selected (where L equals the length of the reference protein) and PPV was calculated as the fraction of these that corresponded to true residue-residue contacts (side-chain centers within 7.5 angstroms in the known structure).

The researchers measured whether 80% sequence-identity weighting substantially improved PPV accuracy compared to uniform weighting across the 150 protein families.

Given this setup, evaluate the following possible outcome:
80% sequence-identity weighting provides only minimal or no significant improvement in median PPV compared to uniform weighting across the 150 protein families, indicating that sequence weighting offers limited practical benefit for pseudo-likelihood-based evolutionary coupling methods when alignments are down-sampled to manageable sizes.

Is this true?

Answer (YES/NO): NO